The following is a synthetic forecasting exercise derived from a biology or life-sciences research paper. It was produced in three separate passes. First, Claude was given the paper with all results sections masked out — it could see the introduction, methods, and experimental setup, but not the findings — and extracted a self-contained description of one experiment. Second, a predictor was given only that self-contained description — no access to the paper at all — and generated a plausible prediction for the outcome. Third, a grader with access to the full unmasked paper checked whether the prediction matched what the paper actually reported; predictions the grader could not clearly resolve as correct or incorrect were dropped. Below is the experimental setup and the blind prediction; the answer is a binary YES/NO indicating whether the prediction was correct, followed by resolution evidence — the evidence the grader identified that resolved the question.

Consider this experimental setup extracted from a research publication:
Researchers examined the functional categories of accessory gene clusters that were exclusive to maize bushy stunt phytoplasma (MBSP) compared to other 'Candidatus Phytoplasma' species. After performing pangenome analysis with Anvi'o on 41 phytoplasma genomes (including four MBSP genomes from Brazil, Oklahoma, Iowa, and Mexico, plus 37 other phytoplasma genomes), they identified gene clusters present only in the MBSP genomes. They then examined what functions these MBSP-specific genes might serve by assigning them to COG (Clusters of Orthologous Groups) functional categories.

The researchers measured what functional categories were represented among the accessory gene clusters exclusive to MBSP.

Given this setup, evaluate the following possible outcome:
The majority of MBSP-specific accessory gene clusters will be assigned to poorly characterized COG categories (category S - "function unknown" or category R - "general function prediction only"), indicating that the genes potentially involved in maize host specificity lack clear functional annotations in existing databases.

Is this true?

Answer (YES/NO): YES